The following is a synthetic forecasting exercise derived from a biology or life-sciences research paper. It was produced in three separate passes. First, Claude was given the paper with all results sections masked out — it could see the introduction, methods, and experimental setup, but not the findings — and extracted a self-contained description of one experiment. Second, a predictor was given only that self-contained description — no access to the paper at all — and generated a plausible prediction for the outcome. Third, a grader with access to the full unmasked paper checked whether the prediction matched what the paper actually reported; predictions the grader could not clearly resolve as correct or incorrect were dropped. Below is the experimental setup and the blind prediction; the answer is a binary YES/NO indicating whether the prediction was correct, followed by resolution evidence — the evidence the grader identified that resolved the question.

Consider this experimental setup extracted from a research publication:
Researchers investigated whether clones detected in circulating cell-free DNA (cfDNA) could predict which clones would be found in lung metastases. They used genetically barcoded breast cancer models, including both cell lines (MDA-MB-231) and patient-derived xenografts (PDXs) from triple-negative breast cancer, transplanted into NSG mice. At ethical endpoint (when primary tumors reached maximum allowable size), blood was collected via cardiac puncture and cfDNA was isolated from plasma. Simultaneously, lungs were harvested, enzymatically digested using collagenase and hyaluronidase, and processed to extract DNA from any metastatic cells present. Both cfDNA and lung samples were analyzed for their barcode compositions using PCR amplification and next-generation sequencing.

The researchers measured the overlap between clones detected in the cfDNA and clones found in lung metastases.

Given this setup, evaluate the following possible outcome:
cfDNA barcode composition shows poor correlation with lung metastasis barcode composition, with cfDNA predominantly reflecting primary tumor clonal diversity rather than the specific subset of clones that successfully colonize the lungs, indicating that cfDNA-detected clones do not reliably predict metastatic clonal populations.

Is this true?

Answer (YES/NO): NO